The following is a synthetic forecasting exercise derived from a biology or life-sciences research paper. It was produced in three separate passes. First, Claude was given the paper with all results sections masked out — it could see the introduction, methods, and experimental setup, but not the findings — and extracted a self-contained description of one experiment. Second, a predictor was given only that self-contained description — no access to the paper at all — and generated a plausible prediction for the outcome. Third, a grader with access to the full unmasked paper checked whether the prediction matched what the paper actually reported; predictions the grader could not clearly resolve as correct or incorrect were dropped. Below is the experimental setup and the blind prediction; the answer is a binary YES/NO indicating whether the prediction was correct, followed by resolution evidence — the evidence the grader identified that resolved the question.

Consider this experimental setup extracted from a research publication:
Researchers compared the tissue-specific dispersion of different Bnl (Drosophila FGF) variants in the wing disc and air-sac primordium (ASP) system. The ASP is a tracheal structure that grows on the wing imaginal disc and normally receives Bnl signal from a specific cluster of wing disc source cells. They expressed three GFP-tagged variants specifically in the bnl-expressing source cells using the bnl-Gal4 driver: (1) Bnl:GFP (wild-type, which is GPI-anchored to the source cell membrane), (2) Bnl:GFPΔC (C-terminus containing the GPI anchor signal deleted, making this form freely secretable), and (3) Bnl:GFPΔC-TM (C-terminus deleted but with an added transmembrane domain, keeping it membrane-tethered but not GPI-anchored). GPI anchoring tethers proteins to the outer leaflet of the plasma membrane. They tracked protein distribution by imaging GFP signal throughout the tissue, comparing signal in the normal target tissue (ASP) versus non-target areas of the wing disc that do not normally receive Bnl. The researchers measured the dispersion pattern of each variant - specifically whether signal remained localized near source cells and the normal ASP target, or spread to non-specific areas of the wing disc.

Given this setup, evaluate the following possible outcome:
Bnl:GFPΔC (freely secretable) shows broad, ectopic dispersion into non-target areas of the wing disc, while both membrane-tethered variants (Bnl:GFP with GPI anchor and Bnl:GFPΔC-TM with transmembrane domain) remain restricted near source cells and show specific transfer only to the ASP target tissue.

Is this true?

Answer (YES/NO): YES